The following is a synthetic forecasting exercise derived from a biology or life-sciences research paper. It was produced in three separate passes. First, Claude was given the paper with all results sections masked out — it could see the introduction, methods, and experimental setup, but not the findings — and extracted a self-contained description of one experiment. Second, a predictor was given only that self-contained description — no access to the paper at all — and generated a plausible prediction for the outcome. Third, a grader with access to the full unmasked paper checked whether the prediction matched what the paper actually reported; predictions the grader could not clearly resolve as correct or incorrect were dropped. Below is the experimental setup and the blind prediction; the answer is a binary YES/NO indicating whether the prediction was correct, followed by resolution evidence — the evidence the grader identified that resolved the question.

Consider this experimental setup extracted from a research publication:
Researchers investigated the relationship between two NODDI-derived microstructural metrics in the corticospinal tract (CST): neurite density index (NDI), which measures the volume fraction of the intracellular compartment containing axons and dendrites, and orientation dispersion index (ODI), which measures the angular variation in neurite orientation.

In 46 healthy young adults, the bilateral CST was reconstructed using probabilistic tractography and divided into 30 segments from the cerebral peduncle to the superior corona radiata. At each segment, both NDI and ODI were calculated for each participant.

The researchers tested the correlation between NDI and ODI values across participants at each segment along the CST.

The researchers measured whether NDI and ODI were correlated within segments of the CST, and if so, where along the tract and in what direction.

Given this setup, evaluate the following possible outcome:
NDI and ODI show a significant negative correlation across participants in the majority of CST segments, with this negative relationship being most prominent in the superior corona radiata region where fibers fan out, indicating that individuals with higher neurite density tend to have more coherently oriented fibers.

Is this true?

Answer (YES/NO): NO